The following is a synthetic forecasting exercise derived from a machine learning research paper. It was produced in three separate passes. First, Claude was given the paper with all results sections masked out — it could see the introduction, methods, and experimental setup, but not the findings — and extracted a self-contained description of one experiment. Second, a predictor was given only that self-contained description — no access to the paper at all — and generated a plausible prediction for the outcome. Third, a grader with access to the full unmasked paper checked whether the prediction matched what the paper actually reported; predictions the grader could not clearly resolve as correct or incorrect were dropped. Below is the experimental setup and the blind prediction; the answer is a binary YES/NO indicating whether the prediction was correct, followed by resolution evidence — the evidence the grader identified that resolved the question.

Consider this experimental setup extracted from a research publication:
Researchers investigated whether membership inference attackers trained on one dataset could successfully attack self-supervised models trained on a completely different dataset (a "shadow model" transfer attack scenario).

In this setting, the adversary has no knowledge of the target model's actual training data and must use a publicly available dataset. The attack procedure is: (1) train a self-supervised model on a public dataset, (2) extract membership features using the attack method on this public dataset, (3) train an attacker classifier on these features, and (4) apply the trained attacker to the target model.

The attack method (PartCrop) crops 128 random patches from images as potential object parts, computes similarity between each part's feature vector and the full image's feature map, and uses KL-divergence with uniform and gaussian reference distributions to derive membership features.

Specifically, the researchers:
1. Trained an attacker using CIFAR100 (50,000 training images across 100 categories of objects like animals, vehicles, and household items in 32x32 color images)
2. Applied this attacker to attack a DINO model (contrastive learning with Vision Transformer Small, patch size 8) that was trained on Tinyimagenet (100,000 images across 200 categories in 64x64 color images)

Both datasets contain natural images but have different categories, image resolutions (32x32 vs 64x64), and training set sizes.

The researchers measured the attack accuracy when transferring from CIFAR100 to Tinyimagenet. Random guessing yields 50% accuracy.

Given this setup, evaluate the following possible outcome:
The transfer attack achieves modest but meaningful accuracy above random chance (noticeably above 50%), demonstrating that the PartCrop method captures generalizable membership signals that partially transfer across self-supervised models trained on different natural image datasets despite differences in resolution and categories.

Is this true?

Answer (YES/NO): YES